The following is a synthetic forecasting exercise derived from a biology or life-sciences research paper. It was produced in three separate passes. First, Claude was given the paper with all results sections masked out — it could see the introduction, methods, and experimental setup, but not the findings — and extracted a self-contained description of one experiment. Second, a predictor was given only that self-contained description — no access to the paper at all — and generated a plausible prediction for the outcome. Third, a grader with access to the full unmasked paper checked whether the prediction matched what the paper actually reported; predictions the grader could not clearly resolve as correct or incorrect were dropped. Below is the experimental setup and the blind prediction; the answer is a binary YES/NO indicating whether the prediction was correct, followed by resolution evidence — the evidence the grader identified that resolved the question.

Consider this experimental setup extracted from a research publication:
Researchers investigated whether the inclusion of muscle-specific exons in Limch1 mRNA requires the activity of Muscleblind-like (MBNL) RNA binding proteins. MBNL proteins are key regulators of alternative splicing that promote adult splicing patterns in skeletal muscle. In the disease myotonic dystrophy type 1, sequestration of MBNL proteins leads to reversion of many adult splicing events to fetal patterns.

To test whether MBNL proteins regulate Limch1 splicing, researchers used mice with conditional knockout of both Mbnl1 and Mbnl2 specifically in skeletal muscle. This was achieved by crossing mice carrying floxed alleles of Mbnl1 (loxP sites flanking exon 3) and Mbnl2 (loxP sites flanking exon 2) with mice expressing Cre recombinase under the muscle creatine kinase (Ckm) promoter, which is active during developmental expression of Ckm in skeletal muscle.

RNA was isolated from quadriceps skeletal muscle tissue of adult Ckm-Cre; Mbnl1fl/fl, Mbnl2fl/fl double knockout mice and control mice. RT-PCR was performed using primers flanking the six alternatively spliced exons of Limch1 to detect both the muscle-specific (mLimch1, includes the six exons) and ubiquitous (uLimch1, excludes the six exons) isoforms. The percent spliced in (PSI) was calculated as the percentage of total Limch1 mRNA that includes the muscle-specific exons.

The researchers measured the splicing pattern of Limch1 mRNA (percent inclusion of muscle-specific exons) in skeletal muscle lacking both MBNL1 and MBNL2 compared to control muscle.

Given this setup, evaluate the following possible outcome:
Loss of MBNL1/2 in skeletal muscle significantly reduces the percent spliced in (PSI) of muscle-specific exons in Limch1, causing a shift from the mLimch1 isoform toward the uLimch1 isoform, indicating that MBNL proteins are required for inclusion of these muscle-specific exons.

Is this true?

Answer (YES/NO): YES